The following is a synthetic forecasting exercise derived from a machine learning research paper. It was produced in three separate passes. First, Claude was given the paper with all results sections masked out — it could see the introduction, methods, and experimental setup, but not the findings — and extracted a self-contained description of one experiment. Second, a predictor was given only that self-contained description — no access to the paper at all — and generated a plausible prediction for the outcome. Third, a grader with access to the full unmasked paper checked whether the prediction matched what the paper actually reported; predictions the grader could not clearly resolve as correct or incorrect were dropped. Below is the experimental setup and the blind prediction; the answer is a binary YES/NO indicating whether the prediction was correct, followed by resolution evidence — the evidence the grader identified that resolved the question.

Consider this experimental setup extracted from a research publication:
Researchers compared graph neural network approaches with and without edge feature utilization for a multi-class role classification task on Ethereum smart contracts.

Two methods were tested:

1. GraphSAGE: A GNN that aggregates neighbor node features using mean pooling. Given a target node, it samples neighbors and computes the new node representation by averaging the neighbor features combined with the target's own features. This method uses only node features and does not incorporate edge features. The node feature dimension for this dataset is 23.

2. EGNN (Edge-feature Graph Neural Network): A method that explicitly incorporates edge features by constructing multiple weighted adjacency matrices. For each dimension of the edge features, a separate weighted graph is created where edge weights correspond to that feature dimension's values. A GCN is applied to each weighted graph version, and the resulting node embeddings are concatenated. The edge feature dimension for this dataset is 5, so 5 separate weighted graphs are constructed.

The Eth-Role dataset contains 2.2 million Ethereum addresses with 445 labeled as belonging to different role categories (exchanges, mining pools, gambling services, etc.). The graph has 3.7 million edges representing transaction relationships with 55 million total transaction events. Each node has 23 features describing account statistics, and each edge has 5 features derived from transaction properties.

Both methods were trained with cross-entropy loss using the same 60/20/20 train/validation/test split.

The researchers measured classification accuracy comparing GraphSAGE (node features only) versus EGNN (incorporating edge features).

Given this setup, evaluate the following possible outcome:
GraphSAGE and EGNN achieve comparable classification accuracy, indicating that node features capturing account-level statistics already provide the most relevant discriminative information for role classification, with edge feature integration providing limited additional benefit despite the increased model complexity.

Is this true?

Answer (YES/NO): NO